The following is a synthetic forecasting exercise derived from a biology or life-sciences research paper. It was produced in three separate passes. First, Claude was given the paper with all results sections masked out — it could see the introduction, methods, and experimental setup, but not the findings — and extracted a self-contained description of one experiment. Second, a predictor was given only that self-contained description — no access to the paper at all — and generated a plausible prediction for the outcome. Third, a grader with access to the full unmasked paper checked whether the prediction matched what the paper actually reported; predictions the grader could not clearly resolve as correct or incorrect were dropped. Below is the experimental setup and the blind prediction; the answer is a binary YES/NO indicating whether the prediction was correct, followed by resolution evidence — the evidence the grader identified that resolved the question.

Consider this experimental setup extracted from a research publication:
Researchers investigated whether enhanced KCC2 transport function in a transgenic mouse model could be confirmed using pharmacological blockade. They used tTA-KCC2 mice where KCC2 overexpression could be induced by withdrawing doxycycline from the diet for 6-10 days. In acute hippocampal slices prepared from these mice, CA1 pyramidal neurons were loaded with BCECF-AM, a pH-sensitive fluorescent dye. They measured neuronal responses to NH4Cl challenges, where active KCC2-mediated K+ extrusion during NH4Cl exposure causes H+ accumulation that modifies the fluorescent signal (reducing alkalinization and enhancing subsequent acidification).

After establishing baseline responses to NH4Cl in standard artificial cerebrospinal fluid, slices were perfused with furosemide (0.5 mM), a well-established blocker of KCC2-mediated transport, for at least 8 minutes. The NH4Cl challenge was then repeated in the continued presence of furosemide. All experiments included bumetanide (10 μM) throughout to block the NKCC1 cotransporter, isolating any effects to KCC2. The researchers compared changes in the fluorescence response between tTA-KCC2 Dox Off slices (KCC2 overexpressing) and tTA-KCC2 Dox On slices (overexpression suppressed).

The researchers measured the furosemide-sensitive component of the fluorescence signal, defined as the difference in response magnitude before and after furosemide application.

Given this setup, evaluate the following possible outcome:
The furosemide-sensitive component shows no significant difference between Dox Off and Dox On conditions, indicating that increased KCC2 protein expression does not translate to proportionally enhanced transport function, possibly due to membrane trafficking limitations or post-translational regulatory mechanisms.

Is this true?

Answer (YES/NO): NO